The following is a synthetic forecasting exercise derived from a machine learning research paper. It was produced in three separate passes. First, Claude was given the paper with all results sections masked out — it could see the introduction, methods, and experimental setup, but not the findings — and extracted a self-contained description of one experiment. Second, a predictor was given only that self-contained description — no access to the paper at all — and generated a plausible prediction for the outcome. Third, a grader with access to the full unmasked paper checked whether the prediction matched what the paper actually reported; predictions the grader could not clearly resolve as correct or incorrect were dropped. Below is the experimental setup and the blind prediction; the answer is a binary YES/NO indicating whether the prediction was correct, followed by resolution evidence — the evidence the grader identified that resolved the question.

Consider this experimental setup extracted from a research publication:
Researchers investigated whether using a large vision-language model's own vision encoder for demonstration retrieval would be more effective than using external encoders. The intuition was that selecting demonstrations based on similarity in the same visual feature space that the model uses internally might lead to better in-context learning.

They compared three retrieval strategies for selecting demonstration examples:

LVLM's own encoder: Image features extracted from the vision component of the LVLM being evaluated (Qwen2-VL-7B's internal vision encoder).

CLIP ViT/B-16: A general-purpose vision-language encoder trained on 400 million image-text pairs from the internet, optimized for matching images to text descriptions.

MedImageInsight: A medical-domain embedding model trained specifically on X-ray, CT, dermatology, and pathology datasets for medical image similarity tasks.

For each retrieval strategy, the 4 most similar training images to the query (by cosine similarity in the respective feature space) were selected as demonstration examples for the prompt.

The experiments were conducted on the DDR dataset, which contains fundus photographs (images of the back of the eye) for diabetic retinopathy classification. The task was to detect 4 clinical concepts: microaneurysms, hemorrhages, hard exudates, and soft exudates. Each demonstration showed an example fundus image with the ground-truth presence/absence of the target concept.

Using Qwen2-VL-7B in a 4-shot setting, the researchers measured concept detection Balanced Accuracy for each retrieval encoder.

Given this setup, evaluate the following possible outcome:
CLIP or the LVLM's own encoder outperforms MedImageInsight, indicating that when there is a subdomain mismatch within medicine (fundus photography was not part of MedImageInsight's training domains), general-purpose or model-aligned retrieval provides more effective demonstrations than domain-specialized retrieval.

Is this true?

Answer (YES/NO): NO